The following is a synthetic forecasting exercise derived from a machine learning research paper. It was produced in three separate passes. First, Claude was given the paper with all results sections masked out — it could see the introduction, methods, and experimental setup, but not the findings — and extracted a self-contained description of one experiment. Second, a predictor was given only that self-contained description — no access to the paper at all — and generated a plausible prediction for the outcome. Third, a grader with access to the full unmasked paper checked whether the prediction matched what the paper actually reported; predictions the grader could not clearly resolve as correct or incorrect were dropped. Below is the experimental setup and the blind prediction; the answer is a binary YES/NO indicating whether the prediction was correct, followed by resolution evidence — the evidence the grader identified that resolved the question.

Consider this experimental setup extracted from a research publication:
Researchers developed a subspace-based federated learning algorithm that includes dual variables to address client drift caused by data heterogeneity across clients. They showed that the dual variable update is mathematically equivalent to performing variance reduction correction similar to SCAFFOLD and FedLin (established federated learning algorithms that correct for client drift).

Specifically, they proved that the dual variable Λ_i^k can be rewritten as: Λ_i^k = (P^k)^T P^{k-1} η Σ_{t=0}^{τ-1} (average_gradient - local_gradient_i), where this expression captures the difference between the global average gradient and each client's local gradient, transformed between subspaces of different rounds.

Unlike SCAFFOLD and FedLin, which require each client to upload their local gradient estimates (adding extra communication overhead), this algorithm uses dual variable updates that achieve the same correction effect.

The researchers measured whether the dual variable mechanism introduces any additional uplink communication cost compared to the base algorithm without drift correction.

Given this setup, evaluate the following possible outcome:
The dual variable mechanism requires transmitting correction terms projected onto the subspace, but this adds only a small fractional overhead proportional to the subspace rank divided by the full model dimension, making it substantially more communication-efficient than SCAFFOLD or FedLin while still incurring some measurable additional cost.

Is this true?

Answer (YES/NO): NO